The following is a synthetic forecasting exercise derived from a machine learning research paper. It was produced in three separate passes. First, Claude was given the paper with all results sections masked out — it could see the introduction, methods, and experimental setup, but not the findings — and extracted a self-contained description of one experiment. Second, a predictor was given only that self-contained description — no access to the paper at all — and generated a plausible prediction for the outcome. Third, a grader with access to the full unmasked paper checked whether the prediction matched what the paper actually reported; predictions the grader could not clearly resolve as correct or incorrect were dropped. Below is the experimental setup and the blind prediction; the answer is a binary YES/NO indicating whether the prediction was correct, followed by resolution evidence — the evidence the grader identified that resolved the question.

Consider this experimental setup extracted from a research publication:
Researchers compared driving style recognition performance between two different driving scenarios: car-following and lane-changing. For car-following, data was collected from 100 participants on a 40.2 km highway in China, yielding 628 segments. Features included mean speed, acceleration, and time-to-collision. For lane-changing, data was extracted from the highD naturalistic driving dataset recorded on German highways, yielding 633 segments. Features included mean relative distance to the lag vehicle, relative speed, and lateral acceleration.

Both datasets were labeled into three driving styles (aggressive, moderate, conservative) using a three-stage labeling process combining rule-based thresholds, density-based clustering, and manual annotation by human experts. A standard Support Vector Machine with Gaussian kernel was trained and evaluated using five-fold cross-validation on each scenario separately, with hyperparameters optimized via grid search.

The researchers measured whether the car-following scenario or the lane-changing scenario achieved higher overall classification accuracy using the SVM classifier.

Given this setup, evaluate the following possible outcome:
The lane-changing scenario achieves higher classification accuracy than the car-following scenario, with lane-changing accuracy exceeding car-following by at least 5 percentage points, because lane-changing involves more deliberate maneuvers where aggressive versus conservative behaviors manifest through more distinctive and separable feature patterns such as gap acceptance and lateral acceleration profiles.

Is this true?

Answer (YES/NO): NO